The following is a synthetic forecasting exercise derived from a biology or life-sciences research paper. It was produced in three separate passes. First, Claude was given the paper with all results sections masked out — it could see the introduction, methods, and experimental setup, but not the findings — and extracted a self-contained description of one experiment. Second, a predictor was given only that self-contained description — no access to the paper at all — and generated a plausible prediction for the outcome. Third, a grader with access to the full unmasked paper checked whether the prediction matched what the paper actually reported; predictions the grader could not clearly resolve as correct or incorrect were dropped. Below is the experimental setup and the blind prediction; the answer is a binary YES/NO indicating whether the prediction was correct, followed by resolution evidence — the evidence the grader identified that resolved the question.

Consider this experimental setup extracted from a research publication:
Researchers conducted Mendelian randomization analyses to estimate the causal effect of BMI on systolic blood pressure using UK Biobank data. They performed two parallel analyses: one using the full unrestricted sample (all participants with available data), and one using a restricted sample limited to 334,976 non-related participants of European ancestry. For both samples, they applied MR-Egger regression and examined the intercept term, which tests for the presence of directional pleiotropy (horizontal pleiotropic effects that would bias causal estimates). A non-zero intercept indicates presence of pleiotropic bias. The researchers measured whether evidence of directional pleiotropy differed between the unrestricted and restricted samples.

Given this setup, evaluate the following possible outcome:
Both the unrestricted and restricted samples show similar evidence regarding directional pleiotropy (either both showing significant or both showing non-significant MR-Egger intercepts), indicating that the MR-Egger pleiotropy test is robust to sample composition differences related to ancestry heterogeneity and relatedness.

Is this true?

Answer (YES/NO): NO